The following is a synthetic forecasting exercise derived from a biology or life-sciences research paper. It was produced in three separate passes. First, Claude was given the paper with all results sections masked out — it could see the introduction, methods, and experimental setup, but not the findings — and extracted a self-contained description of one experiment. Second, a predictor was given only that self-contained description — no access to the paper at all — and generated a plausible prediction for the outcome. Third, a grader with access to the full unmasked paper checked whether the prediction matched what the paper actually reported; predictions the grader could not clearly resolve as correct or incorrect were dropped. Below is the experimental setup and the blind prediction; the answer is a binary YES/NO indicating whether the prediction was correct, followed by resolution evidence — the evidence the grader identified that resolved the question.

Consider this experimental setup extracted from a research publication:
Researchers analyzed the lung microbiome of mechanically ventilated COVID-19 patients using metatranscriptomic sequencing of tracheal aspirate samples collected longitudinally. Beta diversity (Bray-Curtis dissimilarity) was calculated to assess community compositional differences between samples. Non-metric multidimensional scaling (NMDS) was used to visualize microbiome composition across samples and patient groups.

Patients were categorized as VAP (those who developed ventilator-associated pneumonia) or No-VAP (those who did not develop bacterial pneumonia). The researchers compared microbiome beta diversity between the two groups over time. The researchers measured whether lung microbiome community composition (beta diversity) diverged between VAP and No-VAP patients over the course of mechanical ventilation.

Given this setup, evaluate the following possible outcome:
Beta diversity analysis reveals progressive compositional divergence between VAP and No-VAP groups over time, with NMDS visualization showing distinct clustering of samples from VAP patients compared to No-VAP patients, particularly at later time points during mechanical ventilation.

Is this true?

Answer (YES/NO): NO